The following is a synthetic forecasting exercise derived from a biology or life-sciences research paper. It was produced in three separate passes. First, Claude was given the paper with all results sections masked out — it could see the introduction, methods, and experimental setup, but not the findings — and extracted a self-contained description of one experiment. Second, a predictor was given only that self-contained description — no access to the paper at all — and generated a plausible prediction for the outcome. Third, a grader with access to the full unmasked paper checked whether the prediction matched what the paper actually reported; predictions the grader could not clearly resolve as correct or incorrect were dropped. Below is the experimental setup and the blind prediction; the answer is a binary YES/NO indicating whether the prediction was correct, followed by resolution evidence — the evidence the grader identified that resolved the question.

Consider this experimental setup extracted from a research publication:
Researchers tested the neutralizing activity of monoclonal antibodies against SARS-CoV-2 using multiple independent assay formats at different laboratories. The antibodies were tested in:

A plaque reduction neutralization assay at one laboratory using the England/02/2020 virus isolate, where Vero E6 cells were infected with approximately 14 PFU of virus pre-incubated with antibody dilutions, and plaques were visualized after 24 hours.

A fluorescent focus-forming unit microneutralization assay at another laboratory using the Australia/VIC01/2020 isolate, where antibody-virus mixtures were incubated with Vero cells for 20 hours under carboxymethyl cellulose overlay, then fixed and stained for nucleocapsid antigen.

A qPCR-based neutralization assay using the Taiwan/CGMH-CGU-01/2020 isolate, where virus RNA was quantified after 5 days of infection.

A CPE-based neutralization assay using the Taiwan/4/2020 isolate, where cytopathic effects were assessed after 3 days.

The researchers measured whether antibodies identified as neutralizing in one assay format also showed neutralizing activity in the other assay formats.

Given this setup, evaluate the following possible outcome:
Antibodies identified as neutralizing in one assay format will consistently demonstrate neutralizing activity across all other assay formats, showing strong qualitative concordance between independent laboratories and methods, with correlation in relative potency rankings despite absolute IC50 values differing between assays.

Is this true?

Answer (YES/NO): NO